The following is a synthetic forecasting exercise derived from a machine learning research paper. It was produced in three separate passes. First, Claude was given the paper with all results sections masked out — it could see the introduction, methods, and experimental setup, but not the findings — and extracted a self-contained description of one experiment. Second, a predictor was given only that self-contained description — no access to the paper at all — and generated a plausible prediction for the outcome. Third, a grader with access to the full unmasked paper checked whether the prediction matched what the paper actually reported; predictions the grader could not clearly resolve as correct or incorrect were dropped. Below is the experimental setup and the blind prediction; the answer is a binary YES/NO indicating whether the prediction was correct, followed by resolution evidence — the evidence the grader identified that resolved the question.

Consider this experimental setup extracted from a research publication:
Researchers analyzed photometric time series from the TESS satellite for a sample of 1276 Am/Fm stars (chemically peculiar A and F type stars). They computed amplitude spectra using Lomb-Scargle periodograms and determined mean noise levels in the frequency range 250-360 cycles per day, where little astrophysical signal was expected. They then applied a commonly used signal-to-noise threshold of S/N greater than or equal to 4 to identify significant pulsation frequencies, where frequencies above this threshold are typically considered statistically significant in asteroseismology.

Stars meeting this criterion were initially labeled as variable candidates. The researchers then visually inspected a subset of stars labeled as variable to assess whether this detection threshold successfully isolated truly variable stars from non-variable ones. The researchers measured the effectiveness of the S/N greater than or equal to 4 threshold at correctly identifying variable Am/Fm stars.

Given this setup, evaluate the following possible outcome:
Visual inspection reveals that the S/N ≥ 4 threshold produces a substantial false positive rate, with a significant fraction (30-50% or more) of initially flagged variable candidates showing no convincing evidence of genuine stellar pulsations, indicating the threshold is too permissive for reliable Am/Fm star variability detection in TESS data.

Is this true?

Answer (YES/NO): YES